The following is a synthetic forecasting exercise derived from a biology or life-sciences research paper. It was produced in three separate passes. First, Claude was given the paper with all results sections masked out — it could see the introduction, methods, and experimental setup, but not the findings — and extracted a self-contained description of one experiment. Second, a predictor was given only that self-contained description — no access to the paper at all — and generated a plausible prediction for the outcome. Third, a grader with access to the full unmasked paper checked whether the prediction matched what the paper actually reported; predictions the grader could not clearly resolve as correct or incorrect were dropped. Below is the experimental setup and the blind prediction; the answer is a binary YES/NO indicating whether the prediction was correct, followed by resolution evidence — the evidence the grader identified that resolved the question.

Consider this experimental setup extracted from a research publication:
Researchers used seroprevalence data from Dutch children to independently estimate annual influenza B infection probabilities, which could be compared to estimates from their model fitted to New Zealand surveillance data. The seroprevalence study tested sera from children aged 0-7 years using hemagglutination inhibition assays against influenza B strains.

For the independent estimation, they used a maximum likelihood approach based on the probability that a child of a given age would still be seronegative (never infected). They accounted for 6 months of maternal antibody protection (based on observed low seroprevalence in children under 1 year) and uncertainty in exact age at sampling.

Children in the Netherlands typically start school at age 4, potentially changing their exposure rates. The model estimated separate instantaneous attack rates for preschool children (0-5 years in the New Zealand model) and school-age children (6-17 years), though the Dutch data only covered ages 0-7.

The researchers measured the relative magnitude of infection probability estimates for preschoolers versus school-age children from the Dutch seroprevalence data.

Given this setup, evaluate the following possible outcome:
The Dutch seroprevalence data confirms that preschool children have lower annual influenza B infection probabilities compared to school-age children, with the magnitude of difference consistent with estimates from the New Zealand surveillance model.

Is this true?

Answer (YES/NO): YES